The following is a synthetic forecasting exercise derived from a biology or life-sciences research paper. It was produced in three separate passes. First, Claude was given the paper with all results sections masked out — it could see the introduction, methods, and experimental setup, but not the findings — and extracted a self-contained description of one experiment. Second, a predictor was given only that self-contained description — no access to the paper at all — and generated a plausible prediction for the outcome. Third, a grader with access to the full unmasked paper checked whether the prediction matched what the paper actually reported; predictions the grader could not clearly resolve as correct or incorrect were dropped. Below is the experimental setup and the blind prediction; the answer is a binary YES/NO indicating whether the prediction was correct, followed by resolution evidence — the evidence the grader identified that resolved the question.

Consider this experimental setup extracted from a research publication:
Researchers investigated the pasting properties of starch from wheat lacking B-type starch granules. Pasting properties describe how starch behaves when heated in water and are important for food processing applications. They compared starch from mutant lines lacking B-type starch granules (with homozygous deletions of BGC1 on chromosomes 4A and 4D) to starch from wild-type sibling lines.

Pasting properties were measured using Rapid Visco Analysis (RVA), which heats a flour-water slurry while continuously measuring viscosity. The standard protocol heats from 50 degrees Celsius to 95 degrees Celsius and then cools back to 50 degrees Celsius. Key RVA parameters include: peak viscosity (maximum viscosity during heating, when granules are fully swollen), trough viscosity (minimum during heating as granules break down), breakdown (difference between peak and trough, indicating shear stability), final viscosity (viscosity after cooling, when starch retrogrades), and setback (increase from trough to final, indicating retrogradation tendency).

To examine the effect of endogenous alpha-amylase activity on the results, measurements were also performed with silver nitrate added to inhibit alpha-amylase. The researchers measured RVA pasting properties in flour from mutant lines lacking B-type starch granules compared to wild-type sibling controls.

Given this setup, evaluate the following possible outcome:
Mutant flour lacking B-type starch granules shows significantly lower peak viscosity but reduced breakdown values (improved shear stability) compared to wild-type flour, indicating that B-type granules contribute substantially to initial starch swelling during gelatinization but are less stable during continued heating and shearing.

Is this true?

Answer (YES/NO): NO